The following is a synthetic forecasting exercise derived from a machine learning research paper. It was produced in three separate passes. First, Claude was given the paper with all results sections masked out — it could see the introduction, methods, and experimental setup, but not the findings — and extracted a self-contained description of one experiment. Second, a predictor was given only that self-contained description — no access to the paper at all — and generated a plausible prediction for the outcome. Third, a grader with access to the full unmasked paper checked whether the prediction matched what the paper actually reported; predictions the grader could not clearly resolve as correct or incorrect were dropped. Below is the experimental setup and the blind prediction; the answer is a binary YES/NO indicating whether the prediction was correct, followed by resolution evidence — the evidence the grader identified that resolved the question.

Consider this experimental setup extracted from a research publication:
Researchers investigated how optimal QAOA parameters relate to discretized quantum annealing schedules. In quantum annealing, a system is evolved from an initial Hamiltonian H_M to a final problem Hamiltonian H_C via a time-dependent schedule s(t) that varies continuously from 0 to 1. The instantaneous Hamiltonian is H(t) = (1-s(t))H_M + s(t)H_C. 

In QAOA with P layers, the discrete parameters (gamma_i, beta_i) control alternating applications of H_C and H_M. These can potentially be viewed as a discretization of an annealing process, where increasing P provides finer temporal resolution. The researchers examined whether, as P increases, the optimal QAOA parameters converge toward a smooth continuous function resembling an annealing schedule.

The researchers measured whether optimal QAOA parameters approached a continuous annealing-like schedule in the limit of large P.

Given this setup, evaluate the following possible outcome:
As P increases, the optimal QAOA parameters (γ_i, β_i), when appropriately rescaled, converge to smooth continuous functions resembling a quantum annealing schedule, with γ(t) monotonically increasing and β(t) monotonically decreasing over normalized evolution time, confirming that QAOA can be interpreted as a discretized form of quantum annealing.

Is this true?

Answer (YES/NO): YES